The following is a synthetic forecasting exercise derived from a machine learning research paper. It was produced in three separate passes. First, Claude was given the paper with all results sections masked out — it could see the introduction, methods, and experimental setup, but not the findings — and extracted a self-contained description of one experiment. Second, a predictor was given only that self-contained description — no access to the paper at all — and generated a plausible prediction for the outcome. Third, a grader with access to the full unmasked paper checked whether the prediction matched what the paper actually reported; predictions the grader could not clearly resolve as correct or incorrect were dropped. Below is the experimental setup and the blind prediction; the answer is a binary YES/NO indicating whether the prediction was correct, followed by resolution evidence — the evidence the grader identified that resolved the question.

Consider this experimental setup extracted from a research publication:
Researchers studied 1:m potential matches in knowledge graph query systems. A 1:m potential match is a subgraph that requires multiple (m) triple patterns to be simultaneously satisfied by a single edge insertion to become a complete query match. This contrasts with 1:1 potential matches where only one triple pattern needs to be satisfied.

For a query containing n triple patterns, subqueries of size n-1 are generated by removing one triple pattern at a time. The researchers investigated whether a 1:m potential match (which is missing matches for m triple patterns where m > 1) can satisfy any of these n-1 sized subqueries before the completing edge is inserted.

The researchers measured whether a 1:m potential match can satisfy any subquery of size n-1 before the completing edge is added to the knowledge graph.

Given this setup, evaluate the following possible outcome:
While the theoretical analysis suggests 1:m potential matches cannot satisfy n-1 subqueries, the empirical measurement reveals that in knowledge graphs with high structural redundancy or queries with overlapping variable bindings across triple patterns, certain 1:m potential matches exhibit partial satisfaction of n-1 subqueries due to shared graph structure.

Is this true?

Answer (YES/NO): NO